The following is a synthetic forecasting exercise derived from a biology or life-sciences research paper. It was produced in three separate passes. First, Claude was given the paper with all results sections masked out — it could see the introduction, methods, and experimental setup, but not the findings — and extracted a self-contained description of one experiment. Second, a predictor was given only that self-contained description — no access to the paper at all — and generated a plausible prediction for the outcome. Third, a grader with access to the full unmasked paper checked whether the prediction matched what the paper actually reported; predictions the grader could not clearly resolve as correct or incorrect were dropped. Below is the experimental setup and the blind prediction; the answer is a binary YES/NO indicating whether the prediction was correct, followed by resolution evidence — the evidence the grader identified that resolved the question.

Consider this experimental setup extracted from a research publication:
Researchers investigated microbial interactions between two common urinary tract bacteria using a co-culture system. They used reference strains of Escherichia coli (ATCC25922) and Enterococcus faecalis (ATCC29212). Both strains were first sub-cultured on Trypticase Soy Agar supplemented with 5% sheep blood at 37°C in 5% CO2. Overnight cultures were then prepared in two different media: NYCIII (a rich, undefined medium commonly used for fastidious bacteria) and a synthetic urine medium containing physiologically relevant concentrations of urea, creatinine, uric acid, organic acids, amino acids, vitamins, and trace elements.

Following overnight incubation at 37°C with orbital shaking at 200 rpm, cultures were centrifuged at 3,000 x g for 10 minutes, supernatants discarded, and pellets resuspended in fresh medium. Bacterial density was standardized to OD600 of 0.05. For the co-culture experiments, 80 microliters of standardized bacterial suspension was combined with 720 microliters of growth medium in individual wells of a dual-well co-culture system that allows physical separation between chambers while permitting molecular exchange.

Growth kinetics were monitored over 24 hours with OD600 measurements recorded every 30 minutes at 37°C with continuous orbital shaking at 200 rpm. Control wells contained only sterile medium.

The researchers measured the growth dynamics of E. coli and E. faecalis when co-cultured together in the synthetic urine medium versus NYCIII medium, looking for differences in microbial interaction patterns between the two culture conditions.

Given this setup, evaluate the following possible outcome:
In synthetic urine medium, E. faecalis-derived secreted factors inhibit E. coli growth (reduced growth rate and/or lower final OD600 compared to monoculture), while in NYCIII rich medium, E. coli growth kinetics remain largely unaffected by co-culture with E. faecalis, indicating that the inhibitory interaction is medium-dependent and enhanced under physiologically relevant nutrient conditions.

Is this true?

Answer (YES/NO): NO